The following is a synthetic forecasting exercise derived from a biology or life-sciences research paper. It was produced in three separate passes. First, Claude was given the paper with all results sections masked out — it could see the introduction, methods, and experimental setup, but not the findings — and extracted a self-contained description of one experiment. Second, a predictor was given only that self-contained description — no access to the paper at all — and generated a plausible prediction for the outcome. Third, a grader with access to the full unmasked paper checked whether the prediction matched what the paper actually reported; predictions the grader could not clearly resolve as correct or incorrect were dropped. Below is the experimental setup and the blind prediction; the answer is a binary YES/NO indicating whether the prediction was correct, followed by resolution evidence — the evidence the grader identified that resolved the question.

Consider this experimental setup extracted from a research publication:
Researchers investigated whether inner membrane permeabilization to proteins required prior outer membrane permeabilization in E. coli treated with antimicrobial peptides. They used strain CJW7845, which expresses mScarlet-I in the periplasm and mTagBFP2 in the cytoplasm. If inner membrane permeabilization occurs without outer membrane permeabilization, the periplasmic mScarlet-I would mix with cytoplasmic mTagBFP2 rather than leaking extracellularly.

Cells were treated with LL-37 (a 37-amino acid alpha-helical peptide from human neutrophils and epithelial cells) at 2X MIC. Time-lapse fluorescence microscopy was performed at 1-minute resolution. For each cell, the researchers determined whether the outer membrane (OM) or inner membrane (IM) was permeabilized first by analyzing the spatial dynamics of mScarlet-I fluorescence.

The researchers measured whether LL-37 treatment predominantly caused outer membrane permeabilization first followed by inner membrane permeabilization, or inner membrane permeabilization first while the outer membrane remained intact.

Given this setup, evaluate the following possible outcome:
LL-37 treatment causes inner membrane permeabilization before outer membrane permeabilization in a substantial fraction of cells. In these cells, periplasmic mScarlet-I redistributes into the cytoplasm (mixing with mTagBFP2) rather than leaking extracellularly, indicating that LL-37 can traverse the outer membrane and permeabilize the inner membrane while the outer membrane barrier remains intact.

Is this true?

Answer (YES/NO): NO